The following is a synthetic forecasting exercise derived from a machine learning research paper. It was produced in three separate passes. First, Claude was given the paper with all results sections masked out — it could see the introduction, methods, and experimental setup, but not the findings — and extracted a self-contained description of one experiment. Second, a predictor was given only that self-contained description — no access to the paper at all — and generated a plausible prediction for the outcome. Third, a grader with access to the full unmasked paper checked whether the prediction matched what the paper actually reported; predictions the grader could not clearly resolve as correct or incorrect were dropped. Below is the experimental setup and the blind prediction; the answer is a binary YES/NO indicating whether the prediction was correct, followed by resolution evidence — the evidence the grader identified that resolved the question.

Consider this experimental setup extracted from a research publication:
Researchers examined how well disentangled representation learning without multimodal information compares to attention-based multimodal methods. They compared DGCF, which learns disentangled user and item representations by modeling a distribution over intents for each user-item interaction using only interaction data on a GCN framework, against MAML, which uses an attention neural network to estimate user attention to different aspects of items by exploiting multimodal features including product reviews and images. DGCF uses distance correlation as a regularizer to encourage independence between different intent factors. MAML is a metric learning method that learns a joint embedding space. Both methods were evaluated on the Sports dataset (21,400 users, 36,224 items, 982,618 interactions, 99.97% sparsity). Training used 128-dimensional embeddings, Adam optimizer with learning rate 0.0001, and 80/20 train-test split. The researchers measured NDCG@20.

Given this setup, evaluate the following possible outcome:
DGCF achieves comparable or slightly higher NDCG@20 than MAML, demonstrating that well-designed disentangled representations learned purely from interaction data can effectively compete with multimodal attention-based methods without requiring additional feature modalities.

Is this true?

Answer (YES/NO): NO